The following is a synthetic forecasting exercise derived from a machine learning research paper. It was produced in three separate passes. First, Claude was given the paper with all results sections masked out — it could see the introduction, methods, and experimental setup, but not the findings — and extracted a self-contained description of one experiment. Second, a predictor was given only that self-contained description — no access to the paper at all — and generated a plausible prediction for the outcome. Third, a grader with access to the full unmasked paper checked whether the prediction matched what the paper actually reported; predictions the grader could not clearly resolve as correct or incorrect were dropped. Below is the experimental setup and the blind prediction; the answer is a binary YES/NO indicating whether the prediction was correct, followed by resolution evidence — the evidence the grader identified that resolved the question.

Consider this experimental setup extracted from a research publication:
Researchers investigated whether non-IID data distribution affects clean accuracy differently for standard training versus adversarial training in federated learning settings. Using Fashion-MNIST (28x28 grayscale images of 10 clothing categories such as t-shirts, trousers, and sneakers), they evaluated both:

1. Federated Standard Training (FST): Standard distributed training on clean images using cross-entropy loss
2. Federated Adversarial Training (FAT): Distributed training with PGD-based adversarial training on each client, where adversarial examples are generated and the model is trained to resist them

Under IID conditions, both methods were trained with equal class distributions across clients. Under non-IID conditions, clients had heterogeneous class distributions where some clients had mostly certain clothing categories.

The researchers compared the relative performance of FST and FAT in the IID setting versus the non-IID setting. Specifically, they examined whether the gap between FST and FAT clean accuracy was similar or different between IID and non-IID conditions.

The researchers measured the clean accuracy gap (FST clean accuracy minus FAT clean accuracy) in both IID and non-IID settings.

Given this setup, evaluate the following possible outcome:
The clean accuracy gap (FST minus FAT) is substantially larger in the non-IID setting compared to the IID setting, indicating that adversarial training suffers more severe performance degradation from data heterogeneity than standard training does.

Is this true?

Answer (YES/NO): YES